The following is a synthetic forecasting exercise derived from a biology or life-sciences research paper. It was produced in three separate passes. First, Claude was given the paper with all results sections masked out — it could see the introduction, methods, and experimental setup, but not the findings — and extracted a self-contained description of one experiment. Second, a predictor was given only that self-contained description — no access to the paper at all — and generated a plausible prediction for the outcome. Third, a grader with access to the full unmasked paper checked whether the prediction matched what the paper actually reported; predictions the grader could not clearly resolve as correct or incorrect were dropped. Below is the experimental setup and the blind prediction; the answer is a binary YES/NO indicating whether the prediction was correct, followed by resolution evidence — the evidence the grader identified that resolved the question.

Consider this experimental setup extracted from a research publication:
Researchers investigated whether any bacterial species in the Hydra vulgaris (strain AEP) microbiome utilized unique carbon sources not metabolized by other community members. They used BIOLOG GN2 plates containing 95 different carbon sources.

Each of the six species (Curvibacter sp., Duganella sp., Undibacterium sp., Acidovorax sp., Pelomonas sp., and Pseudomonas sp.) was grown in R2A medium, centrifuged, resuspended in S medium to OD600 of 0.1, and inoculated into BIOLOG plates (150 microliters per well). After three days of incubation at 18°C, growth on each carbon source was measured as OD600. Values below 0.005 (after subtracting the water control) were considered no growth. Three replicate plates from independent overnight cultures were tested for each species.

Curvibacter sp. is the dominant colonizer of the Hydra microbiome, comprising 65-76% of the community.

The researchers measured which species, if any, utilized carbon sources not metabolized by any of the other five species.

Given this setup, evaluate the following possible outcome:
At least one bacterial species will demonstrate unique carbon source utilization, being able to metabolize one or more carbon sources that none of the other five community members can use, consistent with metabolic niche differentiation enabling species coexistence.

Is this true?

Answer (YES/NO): YES